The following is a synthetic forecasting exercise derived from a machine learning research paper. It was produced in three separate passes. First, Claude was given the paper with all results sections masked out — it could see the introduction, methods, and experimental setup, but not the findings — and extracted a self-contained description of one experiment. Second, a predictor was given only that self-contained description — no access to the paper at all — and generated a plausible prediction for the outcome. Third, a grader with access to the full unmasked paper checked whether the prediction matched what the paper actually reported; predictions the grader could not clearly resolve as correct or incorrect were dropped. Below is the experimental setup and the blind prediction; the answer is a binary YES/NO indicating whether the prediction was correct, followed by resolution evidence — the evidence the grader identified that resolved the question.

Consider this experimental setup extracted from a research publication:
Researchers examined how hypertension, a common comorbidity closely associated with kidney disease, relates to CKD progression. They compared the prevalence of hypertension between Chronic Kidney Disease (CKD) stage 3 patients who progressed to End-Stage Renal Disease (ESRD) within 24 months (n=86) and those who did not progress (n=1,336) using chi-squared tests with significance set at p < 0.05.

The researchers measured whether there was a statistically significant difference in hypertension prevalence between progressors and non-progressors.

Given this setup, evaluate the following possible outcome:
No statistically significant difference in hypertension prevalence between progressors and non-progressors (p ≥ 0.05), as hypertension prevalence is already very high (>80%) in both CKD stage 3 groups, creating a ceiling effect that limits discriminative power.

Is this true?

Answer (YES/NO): YES